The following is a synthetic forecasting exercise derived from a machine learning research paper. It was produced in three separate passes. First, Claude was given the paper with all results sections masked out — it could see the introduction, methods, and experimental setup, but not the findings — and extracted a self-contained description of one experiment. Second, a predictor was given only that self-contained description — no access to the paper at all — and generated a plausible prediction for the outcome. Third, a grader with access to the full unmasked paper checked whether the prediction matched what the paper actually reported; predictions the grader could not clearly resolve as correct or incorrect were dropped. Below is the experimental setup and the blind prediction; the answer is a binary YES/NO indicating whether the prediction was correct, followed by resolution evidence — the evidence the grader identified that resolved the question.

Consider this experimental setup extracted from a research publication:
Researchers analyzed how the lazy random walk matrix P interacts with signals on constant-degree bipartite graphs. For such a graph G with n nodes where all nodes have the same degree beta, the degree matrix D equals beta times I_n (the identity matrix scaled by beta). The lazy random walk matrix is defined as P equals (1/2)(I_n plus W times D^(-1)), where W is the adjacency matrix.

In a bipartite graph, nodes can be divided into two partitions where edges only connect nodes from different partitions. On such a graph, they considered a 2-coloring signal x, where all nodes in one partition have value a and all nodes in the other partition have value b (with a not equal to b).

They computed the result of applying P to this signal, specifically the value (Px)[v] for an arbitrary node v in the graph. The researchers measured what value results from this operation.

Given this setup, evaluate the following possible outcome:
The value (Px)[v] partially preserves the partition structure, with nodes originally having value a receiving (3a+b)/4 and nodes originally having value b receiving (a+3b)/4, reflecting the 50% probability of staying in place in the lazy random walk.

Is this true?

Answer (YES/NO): NO